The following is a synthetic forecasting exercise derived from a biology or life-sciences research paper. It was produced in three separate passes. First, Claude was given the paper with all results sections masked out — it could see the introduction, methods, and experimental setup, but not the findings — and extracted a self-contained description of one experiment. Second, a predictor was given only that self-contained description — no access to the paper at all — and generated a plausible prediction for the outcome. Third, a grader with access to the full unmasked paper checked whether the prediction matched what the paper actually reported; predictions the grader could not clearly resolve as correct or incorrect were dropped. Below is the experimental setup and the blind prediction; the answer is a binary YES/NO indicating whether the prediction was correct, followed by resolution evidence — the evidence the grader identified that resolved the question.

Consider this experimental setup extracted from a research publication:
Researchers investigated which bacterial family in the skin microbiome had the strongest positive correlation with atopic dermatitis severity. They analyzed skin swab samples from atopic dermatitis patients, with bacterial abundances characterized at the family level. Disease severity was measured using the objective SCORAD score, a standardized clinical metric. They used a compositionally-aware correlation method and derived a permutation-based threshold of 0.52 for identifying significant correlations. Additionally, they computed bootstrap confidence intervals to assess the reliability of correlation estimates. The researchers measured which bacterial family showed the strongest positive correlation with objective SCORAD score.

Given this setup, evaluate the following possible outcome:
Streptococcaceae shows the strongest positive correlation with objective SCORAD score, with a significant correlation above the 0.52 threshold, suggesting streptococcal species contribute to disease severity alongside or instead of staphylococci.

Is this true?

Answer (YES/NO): NO